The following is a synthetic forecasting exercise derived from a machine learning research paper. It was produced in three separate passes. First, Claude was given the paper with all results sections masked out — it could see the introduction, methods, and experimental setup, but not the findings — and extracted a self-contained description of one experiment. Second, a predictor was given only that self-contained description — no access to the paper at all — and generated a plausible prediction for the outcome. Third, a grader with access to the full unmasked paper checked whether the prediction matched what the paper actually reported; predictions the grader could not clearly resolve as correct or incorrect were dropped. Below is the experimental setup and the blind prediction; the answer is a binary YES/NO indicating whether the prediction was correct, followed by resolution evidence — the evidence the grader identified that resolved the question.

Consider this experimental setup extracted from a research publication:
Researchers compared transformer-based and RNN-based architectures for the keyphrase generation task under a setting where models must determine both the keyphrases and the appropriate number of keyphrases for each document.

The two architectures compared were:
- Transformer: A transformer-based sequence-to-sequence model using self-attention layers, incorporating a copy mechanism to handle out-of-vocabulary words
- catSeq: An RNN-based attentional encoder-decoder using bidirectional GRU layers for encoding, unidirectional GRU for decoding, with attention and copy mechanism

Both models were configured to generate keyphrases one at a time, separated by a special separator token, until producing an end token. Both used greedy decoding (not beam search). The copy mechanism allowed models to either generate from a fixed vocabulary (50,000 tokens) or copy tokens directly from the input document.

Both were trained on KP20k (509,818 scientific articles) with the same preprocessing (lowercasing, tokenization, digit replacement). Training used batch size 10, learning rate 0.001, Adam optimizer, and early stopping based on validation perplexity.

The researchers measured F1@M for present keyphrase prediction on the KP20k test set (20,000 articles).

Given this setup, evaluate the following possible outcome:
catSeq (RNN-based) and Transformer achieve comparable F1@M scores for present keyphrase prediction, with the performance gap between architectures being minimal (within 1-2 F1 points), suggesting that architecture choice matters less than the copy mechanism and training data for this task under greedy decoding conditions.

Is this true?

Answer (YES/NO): YES